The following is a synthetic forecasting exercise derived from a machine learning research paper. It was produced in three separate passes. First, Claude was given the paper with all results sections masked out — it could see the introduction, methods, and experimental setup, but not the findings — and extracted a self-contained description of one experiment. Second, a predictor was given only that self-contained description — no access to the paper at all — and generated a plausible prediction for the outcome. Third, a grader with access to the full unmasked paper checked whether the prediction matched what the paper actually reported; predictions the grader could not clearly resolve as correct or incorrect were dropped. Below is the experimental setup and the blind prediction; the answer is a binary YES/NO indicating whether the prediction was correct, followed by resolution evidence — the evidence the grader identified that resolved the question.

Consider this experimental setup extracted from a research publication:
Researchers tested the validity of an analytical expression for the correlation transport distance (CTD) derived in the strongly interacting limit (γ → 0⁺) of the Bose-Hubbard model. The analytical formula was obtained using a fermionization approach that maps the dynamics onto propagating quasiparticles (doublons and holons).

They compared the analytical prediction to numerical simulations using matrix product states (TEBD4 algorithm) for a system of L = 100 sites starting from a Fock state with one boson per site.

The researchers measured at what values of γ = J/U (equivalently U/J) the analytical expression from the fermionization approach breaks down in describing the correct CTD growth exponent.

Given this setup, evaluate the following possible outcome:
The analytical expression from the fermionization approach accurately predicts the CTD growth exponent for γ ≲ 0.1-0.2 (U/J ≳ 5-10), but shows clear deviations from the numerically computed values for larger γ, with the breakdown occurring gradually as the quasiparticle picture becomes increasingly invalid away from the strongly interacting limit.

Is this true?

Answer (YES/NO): NO